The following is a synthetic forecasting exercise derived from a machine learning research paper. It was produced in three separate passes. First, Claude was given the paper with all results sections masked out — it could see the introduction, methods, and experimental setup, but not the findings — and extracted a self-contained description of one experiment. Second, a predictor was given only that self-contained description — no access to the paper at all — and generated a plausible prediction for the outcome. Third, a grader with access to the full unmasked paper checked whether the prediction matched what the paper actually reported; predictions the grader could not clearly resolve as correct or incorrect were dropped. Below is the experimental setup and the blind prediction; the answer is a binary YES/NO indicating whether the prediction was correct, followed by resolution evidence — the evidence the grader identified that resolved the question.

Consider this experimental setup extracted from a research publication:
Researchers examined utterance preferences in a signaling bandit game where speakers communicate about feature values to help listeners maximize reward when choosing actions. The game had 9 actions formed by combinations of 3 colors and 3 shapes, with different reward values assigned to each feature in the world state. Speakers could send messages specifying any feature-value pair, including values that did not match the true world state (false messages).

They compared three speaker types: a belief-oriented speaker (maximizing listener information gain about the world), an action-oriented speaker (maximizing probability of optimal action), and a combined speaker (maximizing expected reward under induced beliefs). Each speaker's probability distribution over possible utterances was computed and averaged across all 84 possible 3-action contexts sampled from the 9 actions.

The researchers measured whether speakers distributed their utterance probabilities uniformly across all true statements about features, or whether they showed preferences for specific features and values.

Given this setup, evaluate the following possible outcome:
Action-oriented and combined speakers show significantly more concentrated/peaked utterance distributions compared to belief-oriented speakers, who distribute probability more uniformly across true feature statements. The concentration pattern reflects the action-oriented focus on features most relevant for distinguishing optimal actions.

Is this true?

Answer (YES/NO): YES